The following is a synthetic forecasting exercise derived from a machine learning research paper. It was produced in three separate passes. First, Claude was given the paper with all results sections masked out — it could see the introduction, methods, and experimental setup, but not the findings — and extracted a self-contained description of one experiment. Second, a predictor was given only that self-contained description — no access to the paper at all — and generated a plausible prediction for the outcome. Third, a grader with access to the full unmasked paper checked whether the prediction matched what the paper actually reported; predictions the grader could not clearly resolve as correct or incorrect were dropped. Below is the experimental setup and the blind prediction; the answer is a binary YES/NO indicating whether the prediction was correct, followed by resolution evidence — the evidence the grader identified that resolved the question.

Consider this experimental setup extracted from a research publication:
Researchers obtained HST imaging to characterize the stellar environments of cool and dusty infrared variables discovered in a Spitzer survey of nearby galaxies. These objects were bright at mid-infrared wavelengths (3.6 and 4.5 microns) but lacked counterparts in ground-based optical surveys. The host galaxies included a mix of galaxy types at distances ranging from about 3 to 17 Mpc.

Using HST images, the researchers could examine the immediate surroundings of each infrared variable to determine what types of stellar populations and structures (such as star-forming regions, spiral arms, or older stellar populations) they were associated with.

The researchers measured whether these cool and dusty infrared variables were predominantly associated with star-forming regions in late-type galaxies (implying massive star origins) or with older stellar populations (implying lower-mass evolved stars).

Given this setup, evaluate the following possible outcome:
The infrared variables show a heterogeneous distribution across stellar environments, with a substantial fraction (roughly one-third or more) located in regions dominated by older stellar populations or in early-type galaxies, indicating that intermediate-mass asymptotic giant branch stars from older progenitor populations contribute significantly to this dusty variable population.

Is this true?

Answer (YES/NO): NO